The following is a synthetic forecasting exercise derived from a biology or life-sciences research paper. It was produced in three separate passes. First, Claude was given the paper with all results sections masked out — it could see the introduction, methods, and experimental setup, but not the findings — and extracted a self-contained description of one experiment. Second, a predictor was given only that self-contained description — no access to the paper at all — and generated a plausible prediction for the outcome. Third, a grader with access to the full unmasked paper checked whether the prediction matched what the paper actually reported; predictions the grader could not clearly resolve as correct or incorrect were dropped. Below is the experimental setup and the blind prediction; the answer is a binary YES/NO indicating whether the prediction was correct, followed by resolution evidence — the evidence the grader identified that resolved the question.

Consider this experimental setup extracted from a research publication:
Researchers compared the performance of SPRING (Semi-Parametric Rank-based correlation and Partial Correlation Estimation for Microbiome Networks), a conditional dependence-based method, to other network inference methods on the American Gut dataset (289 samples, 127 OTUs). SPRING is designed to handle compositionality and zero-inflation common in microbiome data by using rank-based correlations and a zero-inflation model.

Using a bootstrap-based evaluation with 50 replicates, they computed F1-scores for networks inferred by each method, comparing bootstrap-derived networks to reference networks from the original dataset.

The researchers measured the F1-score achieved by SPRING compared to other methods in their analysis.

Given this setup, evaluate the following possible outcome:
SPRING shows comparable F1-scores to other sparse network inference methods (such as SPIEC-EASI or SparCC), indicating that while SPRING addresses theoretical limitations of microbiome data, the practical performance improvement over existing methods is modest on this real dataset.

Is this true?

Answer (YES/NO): NO